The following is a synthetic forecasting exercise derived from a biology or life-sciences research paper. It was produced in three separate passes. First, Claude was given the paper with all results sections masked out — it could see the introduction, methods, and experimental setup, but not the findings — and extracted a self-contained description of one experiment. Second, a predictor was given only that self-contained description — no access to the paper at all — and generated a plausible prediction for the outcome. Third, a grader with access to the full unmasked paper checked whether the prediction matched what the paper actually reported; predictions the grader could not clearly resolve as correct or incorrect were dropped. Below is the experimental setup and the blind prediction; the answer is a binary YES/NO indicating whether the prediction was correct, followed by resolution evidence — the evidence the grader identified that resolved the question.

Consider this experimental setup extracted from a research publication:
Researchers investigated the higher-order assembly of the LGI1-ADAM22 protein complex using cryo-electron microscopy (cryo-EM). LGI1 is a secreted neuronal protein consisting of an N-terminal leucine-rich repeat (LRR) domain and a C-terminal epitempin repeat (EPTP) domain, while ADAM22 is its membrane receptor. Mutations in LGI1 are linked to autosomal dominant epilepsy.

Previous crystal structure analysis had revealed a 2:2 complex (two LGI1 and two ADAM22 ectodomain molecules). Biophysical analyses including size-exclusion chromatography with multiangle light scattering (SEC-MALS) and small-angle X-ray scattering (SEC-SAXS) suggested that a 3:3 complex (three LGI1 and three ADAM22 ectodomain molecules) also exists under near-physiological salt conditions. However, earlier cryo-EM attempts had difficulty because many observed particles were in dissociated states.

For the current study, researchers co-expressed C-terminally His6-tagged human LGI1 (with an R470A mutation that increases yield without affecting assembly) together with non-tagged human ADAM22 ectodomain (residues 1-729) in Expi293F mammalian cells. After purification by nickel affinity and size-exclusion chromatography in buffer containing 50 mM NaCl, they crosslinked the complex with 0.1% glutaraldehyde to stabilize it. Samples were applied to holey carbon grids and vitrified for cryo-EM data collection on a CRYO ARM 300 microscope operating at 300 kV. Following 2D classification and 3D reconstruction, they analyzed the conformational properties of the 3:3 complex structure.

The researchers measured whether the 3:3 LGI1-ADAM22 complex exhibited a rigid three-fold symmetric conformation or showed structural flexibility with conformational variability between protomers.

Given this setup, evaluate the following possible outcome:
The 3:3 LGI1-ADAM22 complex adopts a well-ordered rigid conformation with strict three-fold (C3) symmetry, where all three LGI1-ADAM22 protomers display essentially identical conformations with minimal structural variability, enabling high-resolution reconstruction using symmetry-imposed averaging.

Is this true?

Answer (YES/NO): NO